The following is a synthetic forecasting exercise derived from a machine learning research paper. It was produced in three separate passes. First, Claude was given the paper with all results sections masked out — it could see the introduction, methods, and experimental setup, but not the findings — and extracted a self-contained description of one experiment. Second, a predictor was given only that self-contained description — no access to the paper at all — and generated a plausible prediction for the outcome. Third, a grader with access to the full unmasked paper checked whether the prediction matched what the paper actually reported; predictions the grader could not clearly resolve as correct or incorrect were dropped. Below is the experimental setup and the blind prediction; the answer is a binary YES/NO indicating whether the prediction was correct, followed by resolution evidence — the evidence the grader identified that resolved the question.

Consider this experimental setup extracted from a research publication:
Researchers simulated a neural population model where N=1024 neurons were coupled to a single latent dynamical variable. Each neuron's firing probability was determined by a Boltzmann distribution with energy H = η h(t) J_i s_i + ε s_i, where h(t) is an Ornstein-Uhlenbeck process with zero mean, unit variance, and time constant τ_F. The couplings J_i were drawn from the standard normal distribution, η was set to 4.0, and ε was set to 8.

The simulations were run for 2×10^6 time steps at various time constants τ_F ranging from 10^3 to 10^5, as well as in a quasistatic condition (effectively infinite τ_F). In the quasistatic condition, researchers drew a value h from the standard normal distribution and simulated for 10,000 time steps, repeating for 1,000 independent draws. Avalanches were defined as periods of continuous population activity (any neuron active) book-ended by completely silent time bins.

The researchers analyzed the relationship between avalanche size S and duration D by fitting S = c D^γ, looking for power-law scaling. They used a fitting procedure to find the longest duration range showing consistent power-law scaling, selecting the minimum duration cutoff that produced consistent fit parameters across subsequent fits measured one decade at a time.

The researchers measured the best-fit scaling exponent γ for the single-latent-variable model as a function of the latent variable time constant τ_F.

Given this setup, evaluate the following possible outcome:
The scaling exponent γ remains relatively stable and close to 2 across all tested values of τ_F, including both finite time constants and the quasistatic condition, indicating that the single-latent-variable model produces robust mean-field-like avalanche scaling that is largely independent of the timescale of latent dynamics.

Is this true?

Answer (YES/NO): NO